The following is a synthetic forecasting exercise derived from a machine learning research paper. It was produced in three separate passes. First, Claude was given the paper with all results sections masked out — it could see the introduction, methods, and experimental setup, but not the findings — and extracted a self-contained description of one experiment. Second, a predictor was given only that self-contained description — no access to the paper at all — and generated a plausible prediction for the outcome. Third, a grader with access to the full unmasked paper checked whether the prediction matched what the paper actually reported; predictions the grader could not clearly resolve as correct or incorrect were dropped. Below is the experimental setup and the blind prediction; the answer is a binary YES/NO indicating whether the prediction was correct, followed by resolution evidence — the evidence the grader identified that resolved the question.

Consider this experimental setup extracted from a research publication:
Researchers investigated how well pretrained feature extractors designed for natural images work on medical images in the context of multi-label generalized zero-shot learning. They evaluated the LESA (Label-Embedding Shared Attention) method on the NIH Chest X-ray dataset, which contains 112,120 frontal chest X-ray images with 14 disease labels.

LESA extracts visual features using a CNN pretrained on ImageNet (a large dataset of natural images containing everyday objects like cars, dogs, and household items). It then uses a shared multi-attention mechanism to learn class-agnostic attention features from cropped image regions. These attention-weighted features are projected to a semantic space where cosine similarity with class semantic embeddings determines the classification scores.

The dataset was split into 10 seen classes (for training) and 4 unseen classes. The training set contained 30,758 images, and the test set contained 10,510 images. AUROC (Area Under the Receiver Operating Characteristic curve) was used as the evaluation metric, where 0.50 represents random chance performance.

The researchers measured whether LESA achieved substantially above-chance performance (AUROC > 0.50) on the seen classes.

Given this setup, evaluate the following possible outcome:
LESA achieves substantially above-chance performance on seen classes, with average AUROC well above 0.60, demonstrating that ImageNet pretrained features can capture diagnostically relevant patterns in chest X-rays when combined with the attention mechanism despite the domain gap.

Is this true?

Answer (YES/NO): NO